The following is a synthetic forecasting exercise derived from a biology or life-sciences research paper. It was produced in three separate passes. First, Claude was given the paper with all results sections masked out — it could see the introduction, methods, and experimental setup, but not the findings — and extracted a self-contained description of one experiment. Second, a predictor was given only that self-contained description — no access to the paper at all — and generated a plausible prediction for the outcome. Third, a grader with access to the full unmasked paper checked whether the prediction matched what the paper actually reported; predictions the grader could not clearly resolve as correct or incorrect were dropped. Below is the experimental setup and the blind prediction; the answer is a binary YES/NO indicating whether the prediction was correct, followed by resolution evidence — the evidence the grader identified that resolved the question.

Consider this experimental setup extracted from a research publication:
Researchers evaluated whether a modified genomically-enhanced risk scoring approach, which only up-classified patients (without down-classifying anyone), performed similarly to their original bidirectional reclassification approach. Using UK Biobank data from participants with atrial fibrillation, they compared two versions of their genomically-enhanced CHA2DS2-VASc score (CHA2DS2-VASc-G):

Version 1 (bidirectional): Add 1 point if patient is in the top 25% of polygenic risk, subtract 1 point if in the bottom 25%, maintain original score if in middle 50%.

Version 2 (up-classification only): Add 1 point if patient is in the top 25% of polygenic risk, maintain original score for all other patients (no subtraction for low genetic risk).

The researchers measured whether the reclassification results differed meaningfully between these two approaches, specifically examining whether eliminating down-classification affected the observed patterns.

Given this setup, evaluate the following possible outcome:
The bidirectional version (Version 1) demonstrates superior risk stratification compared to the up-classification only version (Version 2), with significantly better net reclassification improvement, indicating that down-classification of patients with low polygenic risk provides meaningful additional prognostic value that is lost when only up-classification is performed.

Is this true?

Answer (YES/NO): NO